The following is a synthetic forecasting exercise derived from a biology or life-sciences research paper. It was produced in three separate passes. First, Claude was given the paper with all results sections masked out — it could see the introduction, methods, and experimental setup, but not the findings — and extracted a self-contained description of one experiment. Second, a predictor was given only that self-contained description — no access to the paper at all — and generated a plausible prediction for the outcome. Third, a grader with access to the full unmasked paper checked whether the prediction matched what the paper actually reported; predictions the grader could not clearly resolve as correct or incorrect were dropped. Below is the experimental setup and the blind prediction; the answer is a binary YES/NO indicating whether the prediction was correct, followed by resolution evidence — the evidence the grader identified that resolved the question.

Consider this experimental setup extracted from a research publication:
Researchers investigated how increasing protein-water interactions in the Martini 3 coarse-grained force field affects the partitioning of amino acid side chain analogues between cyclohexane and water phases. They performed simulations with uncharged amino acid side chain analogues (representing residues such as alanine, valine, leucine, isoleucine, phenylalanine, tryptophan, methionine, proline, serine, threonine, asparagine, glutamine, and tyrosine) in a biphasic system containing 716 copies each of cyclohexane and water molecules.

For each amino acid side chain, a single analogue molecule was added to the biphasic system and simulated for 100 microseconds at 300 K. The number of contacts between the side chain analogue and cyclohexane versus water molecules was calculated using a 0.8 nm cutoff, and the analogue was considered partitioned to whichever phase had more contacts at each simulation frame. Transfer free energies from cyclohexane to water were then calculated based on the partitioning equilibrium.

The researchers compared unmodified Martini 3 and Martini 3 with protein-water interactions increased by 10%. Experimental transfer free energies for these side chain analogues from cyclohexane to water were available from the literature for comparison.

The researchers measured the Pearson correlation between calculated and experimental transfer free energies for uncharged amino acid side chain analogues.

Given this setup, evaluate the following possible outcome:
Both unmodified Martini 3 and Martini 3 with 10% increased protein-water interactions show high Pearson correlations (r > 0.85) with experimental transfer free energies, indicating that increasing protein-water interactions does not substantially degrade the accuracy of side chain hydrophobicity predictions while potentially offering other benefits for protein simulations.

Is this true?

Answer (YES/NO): YES